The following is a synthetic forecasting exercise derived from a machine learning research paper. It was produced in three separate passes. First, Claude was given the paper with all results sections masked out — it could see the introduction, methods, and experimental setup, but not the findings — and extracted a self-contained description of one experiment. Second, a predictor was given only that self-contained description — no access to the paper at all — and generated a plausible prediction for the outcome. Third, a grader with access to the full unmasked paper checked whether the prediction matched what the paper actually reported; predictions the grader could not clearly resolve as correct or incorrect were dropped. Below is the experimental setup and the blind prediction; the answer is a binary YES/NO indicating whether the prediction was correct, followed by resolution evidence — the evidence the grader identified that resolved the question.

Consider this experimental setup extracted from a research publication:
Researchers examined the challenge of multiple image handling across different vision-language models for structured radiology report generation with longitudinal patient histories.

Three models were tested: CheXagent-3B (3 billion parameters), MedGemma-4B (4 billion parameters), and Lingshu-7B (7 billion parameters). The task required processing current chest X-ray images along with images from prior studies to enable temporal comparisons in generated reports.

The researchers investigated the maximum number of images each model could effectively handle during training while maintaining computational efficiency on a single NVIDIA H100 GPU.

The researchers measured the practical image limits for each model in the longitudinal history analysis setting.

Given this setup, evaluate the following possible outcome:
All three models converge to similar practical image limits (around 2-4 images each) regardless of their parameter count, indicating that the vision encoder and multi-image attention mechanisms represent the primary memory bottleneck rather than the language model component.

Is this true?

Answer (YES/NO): NO